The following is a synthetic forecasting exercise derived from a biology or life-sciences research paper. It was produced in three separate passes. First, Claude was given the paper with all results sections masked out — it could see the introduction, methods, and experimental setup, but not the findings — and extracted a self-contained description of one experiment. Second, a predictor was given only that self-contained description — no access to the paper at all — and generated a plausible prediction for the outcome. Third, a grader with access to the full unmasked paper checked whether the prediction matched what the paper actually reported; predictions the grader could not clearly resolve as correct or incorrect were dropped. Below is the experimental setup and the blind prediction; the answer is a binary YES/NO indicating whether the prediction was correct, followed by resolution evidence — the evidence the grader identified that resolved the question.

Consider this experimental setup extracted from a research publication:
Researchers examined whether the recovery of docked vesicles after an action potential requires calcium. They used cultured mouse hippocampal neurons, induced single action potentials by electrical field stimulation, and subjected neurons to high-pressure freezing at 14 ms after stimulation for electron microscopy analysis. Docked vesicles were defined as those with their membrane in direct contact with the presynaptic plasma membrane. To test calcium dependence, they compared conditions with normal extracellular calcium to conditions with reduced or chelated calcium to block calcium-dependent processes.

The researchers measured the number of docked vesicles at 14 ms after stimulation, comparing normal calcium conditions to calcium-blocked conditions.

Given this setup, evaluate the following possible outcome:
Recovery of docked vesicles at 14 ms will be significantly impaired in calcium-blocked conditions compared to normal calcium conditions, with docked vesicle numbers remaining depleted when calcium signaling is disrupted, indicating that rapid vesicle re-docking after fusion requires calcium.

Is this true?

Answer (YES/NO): YES